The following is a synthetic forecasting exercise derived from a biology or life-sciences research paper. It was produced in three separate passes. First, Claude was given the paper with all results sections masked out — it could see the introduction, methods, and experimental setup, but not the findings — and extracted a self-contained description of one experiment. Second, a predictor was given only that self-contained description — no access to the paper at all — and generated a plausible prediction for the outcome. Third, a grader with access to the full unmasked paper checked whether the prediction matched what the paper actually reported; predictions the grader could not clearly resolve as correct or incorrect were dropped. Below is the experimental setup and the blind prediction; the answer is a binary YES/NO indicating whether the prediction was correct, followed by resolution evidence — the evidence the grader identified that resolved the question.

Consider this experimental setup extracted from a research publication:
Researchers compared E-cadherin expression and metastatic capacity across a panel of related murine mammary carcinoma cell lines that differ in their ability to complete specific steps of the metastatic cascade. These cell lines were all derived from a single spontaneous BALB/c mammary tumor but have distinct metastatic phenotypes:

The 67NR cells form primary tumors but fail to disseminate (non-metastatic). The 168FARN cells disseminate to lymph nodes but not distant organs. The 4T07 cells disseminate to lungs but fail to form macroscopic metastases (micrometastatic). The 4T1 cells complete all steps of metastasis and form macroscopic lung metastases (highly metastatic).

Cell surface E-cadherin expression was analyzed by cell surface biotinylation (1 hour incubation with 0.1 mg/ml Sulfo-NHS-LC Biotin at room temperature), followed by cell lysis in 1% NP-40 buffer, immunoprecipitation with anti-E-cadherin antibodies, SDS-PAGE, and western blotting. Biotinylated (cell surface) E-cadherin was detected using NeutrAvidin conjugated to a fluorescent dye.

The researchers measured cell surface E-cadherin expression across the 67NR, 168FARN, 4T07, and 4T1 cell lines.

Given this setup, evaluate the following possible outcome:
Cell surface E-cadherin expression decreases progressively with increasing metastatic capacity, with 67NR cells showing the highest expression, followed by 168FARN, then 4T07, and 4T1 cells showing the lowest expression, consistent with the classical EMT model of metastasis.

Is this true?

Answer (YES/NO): NO